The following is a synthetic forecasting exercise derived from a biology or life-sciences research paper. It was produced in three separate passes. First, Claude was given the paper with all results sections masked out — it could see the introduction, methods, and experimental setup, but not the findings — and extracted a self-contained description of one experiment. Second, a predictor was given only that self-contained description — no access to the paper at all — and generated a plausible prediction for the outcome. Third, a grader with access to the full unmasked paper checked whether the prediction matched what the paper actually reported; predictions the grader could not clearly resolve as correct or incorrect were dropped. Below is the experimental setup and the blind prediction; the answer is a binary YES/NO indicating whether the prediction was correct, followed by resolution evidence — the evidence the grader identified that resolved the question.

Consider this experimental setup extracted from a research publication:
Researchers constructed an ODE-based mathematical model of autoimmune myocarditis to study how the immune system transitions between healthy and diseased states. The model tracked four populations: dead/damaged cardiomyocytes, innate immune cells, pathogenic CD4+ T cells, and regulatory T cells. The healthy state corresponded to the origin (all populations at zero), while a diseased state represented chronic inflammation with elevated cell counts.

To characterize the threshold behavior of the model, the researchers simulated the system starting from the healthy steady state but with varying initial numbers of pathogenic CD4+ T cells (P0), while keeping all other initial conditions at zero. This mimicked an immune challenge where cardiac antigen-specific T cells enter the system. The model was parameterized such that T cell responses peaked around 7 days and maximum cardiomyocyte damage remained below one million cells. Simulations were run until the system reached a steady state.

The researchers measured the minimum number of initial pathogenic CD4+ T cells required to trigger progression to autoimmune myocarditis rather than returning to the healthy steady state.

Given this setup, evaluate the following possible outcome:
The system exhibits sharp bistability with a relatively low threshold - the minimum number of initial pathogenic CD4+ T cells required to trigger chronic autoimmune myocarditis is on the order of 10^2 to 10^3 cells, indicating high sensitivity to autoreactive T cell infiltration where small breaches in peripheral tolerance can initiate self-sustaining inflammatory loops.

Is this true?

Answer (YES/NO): YES